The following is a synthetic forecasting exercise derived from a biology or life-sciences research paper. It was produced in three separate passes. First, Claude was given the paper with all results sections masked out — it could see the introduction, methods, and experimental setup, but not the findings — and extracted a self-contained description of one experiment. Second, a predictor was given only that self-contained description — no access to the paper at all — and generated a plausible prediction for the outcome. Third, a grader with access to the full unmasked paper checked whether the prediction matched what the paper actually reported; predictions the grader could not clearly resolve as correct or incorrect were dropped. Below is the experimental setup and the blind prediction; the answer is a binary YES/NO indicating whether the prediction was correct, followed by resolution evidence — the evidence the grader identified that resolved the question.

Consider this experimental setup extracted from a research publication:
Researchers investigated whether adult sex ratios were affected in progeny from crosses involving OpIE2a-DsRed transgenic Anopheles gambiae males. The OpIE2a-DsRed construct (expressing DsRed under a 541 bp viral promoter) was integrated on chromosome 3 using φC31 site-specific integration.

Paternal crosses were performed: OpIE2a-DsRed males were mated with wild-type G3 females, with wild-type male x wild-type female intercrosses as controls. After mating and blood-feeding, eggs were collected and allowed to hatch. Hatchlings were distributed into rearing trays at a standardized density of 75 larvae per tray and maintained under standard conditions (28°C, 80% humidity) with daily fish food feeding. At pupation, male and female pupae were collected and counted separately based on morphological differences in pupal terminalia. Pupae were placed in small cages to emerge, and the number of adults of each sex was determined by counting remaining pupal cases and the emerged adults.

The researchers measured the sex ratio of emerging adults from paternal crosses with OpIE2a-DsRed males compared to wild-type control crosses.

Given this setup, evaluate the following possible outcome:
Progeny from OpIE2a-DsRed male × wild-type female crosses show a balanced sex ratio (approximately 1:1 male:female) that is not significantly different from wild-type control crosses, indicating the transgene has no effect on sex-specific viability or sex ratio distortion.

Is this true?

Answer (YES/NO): YES